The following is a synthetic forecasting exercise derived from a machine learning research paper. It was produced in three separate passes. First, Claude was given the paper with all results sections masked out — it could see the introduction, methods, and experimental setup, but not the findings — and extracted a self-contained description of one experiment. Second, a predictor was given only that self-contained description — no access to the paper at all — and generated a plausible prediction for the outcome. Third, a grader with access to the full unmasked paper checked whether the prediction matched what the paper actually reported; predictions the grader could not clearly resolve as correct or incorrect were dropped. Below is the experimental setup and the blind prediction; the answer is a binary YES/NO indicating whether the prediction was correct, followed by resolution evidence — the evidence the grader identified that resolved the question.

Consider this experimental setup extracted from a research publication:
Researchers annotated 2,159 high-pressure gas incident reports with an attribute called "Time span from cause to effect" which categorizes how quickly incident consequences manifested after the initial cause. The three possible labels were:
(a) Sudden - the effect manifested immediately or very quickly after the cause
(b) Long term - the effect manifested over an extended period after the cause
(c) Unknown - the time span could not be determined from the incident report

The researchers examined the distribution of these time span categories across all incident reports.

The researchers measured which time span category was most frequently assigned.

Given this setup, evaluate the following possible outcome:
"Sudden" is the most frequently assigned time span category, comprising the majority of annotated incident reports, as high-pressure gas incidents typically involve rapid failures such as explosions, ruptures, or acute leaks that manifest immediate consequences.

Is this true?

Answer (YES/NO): NO